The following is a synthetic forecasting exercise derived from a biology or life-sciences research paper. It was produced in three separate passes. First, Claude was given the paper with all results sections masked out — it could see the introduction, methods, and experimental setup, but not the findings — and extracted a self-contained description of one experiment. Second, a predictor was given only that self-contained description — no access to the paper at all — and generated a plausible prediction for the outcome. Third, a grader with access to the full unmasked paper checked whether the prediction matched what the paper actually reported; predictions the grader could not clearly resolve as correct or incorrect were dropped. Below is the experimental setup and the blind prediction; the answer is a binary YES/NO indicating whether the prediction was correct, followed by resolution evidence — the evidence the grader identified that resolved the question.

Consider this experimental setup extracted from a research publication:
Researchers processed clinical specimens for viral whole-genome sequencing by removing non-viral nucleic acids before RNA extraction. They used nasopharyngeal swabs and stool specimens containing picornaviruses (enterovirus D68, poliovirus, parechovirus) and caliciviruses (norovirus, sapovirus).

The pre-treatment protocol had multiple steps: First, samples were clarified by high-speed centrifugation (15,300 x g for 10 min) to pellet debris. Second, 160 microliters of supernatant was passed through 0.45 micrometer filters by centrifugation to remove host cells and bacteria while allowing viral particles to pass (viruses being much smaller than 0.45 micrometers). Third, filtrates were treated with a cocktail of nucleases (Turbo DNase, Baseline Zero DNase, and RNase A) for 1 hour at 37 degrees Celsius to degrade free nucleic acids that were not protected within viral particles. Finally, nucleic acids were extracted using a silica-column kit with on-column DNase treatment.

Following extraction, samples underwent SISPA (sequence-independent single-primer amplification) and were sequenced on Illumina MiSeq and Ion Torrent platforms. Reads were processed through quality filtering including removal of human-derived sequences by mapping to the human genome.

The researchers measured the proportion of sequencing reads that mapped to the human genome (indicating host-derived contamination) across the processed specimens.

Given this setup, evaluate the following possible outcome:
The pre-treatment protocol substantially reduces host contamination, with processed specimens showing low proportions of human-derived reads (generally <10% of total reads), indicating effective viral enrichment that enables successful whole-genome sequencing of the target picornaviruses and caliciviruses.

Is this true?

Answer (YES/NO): NO